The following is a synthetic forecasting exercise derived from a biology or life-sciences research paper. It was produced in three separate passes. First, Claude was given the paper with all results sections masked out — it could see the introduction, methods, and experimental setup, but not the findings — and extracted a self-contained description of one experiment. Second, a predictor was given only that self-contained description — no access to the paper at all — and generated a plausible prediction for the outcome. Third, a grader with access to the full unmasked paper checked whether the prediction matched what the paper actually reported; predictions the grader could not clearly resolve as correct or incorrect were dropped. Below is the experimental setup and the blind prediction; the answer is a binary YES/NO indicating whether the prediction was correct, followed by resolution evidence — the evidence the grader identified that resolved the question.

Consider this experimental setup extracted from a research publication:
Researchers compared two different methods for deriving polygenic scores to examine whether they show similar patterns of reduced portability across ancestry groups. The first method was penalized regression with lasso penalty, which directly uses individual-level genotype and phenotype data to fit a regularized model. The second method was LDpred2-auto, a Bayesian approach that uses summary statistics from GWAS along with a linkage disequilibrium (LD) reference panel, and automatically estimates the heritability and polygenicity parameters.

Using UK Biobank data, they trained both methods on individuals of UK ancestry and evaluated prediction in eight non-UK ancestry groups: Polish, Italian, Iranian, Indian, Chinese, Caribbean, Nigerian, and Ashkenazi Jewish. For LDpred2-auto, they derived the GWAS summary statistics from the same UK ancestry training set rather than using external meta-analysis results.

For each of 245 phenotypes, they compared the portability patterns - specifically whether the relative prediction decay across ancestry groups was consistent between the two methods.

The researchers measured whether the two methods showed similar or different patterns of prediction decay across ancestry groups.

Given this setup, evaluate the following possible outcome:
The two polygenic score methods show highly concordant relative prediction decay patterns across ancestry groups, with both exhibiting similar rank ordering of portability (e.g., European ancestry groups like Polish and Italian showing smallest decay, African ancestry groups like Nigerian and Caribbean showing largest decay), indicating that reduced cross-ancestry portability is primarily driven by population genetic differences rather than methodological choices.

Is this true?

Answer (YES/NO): YES